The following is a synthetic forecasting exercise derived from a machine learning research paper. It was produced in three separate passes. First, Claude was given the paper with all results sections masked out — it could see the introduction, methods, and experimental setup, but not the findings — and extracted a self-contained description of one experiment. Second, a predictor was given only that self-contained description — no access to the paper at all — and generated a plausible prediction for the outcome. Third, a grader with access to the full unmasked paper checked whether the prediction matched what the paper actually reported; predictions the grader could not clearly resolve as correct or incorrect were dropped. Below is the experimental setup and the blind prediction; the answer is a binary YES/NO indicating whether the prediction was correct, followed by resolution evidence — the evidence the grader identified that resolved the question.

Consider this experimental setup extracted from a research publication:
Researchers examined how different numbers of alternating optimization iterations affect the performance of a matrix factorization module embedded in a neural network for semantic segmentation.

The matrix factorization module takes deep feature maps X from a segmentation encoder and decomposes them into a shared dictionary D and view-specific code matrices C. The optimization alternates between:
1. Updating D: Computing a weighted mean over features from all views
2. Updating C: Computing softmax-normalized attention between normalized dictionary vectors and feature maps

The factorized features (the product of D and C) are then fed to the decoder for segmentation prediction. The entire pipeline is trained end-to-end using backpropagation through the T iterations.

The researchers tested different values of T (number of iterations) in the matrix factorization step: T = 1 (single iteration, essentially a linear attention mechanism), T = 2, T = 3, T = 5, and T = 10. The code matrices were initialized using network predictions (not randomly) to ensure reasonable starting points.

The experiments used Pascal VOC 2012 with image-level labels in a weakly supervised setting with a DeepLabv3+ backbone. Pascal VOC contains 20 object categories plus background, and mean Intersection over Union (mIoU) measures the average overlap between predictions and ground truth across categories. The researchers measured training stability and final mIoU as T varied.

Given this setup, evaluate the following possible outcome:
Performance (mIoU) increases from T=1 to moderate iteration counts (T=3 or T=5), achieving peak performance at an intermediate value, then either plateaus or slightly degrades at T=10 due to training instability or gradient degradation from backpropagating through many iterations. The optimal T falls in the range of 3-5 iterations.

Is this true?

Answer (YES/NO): NO